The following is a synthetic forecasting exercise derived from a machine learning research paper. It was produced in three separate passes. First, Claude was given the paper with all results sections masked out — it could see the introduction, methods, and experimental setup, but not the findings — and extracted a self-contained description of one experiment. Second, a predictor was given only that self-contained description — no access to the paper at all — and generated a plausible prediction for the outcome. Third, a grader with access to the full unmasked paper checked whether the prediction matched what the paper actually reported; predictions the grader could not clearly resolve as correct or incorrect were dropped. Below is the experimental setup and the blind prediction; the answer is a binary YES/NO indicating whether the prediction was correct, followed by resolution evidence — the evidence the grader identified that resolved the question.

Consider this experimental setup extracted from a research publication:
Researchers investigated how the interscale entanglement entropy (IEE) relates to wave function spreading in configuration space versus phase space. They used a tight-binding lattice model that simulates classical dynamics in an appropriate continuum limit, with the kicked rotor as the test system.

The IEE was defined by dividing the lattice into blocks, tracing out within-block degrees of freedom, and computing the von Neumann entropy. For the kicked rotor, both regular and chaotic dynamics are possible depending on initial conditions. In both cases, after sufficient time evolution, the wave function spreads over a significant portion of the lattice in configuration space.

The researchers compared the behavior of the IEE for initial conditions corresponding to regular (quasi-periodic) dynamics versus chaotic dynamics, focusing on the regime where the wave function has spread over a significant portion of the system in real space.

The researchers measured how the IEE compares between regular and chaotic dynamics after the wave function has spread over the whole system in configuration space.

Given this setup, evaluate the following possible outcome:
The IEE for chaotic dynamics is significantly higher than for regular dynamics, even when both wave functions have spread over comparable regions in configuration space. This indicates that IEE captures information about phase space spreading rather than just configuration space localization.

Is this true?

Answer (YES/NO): YES